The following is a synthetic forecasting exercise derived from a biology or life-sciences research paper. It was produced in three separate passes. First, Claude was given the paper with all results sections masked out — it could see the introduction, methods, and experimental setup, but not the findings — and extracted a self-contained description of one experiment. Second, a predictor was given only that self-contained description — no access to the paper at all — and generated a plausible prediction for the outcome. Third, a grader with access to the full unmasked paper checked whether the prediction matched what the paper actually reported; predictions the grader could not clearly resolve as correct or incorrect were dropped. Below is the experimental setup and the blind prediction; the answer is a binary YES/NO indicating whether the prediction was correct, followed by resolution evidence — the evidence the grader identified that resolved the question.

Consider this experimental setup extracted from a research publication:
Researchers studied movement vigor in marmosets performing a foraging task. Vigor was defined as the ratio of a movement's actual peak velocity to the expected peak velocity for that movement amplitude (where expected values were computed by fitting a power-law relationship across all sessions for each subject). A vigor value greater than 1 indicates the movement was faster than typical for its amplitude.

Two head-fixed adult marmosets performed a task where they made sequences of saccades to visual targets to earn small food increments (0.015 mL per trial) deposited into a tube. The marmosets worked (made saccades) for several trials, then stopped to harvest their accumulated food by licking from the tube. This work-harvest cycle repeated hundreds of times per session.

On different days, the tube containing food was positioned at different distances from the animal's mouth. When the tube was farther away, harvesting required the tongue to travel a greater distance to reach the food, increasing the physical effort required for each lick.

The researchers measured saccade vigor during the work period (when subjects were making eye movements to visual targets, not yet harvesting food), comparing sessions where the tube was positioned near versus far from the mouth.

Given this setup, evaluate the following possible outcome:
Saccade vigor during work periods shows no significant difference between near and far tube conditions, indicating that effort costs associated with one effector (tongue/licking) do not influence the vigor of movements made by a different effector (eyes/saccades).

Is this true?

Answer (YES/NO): NO